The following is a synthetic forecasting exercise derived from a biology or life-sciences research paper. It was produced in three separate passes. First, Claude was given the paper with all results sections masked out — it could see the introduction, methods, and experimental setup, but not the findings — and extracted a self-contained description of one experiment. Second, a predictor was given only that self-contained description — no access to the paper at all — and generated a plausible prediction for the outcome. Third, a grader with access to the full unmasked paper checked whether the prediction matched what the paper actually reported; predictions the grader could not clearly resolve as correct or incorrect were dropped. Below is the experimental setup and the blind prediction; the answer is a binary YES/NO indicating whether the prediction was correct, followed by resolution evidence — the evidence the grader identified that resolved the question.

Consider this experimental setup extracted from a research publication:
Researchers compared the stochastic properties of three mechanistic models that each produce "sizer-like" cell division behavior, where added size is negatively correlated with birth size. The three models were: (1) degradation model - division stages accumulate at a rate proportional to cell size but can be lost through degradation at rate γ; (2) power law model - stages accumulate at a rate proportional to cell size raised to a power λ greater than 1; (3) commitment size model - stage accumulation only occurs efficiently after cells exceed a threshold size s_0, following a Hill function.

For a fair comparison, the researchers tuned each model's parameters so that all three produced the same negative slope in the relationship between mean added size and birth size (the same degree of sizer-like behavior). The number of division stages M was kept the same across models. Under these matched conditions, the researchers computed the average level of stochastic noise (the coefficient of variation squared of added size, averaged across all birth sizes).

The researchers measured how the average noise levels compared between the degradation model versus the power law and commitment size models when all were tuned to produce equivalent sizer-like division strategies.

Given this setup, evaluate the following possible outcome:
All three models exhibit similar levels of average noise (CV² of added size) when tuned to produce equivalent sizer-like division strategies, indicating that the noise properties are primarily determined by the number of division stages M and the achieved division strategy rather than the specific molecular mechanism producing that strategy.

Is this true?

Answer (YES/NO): NO